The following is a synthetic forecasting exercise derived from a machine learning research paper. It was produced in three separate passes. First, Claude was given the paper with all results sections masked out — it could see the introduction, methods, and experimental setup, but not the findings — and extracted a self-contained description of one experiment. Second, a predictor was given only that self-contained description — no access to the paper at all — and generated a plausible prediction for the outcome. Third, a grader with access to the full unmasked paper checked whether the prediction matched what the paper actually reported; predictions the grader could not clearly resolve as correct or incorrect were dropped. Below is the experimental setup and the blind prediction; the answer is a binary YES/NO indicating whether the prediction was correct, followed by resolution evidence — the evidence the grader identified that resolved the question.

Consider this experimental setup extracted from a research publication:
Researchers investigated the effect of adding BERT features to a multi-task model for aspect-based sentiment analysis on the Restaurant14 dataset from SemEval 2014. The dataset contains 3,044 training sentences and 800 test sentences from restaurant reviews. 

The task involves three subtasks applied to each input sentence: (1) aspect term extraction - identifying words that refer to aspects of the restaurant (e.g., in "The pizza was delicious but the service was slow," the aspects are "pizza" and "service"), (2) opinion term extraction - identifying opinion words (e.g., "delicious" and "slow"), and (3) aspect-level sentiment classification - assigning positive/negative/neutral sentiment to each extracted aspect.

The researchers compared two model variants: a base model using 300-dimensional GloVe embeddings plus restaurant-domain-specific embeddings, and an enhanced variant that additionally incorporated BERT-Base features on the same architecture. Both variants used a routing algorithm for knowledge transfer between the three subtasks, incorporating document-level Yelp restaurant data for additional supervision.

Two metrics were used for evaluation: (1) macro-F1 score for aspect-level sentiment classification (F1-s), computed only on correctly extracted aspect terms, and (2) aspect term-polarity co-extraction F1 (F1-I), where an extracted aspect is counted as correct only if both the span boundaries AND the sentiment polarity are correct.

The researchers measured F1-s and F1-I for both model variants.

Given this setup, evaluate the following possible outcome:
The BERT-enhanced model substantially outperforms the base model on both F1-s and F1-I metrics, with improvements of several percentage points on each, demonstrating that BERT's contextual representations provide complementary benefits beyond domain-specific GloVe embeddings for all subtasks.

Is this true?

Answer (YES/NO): NO